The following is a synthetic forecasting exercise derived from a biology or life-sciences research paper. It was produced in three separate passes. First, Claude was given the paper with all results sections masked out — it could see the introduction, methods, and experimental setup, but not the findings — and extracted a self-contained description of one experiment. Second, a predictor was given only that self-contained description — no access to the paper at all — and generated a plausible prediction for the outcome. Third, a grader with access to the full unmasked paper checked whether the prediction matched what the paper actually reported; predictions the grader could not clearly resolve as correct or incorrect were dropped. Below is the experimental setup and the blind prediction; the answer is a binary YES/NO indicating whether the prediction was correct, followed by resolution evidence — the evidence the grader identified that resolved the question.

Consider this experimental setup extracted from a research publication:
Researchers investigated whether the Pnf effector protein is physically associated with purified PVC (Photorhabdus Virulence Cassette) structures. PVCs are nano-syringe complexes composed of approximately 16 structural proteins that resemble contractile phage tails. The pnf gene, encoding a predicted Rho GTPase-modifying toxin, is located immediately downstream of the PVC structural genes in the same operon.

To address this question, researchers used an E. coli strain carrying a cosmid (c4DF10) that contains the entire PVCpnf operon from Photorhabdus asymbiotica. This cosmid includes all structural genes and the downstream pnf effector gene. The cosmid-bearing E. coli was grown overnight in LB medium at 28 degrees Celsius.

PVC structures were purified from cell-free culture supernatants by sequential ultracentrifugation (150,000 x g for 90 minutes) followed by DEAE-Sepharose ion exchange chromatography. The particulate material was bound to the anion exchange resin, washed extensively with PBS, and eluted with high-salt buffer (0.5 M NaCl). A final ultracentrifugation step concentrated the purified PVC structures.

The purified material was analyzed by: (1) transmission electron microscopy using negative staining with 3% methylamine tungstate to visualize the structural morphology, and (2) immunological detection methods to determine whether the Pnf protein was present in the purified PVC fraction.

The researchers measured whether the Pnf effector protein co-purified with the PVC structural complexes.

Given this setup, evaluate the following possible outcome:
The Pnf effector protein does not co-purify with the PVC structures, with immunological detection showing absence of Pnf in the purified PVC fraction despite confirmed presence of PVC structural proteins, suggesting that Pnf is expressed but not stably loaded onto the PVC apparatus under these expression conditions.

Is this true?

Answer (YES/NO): NO